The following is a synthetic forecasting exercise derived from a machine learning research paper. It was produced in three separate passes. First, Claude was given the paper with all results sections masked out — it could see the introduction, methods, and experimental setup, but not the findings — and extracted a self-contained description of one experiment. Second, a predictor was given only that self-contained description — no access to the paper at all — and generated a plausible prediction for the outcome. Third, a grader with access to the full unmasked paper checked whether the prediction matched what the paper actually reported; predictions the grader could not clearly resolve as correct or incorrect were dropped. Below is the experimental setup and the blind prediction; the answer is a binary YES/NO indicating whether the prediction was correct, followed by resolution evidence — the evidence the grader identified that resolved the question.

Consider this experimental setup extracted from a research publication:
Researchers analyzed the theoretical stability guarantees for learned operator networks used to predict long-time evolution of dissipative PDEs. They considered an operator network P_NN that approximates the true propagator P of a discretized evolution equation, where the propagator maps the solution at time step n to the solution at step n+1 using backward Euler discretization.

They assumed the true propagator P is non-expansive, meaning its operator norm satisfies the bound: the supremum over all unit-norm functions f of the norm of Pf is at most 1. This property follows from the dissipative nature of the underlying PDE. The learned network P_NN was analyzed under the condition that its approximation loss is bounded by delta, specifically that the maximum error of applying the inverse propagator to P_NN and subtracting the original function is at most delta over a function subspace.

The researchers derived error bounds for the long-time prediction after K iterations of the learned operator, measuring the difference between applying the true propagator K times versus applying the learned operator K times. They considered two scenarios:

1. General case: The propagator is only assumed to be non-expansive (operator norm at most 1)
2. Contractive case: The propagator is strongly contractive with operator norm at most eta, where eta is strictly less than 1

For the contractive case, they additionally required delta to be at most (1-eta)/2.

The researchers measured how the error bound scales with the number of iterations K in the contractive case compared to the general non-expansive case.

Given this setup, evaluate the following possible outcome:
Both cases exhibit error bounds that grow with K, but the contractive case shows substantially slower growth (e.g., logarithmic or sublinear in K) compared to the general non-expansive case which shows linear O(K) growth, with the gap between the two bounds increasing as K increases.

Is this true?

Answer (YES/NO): NO